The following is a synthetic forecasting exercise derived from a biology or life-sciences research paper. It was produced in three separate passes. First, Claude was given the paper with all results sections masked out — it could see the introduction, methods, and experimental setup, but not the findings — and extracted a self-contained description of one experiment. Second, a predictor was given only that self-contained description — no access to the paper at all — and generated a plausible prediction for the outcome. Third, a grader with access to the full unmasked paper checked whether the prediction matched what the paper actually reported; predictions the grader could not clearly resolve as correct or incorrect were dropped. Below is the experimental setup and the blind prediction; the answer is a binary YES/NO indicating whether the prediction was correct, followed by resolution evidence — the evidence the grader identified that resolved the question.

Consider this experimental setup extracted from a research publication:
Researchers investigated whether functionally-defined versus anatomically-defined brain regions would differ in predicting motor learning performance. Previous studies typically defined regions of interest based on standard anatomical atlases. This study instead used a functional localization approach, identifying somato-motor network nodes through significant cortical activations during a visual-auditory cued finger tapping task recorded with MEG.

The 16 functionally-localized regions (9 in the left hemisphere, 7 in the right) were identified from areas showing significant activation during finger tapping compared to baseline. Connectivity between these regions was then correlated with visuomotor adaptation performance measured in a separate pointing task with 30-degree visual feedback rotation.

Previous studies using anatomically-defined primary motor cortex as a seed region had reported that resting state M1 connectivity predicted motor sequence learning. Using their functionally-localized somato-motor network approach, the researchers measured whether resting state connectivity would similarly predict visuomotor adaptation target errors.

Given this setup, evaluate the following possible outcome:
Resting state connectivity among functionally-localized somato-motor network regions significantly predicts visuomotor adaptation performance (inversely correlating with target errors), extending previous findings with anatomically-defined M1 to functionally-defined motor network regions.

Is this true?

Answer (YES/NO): NO